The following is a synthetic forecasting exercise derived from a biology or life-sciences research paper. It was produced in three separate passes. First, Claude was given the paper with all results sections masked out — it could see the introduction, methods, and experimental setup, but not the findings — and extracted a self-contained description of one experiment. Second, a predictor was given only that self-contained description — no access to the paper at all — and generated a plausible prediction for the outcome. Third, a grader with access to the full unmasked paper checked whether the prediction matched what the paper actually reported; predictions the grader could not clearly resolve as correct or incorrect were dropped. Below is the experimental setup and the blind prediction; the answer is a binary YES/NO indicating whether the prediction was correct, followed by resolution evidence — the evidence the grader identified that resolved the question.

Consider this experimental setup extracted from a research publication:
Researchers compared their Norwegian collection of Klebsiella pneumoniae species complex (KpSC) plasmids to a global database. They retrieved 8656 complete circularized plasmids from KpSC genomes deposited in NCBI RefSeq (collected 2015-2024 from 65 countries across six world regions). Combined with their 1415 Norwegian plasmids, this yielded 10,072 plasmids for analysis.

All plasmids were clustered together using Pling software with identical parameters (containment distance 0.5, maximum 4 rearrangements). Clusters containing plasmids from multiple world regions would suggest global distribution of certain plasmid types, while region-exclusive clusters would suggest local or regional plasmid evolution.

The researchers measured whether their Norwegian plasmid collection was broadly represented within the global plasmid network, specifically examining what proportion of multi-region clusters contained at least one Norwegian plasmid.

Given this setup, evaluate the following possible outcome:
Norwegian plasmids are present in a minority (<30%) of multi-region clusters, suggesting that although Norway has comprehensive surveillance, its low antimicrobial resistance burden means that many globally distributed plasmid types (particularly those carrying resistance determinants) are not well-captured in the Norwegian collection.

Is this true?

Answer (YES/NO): NO